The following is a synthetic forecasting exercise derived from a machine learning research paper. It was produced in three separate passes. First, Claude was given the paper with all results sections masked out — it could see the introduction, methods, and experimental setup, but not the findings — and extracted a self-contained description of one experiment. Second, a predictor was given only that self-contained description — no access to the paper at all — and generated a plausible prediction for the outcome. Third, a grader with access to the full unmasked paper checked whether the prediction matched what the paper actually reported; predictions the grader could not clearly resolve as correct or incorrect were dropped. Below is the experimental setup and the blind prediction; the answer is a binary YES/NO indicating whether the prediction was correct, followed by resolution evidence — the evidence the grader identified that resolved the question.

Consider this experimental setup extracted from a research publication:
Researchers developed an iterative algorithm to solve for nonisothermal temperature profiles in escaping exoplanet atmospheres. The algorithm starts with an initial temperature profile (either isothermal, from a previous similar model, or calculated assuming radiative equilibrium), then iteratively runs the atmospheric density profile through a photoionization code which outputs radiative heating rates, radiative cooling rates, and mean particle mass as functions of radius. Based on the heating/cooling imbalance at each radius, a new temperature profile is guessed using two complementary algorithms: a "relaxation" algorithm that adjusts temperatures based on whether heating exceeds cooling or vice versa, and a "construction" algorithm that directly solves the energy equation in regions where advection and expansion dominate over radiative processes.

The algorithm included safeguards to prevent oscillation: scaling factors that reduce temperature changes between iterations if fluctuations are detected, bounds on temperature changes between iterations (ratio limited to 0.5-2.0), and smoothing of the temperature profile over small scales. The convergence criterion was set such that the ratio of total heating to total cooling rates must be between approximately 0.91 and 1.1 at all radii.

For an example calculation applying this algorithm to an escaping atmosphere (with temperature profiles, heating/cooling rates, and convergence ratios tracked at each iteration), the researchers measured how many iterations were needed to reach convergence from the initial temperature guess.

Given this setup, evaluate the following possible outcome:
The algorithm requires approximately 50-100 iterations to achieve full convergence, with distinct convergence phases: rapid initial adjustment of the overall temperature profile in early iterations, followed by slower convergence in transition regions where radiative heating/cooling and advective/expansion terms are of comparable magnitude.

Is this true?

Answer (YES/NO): NO